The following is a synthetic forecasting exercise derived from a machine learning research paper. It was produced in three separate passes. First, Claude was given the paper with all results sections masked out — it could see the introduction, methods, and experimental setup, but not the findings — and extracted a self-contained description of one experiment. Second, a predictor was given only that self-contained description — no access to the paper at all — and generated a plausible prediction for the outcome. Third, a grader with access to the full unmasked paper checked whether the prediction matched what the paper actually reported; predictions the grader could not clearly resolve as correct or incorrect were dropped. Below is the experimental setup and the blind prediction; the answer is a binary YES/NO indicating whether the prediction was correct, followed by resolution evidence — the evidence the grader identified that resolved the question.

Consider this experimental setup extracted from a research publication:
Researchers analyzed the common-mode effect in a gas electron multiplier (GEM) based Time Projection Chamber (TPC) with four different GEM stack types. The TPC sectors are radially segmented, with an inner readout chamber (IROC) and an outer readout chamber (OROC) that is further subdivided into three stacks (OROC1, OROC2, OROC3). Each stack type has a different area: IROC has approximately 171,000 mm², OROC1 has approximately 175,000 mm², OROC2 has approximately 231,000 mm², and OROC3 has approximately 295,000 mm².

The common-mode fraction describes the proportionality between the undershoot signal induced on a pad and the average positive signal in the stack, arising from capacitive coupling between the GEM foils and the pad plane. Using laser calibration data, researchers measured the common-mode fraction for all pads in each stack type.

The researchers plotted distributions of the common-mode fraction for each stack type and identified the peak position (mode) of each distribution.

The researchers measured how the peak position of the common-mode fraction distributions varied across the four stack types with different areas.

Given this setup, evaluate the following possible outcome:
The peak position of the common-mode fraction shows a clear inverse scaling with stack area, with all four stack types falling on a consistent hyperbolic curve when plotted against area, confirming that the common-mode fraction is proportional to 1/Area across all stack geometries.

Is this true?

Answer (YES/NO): NO